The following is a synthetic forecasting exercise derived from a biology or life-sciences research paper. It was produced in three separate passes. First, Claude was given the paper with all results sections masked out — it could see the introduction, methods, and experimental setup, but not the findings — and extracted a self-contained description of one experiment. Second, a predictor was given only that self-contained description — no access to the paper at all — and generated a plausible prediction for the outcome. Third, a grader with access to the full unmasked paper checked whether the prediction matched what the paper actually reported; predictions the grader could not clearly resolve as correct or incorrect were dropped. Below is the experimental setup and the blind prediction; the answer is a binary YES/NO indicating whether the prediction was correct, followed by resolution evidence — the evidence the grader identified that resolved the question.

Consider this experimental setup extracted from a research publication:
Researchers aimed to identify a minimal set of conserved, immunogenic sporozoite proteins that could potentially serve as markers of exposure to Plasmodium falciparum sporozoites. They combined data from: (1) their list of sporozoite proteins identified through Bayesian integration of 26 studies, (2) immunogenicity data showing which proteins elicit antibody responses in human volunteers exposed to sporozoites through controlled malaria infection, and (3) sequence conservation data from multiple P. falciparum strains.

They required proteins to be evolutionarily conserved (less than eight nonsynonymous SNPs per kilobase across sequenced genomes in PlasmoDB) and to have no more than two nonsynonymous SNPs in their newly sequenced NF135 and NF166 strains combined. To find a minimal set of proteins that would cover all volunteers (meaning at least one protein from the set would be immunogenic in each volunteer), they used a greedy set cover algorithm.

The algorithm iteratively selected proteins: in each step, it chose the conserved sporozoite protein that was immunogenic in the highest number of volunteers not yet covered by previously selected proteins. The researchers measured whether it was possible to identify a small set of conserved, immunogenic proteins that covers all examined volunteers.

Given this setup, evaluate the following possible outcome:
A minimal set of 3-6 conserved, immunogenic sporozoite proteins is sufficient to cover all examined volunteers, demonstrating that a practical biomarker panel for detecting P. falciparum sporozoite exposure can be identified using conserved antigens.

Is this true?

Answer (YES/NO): NO